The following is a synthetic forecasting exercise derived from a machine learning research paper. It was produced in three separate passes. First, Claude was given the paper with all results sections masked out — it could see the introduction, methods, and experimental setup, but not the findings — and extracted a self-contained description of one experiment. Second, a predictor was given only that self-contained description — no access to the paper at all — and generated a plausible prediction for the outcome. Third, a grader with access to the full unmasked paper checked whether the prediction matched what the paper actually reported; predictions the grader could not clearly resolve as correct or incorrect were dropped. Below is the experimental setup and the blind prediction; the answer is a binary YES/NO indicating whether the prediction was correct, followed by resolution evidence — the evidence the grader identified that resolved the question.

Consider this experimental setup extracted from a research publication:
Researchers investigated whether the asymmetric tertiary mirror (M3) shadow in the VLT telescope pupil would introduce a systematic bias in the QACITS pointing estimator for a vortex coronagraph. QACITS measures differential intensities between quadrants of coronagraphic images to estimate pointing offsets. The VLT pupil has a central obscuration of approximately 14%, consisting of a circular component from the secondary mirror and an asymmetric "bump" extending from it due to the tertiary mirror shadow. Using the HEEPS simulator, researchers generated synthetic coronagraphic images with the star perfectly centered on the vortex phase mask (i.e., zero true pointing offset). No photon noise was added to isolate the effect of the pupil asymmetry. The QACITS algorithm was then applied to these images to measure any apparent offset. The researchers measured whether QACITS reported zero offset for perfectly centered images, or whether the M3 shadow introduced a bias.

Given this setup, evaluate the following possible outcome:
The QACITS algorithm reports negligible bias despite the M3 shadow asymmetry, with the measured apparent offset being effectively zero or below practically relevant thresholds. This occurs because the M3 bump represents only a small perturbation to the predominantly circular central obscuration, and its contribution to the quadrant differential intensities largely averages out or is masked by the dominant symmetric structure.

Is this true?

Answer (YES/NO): NO